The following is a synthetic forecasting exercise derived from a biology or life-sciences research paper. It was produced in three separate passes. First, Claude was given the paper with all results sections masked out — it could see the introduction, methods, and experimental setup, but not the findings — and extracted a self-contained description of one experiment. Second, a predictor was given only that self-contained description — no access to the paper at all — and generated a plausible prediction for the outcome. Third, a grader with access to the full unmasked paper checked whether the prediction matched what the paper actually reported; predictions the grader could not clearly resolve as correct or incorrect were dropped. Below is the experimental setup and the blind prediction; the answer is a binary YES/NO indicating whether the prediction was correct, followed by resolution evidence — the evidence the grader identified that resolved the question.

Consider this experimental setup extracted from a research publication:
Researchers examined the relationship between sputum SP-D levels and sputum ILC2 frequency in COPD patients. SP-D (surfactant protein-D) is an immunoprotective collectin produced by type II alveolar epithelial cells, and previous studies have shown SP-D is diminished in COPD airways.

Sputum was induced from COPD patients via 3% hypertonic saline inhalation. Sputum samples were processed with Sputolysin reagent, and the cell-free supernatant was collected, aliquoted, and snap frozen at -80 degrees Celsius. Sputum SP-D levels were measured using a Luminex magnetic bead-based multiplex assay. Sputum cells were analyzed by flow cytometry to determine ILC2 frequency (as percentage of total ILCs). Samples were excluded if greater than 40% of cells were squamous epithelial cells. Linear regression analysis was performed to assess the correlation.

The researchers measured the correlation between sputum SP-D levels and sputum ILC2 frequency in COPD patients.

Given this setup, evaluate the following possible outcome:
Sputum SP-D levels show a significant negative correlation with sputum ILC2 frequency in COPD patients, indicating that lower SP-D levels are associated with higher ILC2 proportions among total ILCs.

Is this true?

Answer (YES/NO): NO